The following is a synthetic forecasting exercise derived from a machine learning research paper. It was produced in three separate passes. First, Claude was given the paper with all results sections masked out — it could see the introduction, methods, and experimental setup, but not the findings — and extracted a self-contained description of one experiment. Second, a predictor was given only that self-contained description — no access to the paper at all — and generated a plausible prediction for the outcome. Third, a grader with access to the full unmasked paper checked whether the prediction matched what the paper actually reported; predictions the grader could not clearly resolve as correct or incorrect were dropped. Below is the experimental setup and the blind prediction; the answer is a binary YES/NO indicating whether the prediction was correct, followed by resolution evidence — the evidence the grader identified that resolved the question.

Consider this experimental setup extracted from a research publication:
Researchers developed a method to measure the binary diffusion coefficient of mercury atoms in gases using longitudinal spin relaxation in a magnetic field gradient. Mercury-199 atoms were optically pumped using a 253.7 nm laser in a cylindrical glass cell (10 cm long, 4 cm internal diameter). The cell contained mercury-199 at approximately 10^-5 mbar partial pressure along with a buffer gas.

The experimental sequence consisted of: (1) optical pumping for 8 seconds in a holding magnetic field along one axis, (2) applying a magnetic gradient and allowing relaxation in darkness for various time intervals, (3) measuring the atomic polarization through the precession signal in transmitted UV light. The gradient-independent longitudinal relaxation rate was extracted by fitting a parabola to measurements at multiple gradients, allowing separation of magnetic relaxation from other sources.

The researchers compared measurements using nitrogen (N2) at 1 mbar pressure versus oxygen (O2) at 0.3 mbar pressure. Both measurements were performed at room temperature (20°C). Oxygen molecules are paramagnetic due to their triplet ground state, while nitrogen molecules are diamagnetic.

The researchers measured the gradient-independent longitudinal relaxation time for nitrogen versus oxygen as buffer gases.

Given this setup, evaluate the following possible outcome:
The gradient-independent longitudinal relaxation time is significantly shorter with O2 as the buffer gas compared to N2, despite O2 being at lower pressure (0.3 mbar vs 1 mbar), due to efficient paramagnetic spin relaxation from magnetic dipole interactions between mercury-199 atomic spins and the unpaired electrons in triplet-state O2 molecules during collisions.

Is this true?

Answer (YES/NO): YES